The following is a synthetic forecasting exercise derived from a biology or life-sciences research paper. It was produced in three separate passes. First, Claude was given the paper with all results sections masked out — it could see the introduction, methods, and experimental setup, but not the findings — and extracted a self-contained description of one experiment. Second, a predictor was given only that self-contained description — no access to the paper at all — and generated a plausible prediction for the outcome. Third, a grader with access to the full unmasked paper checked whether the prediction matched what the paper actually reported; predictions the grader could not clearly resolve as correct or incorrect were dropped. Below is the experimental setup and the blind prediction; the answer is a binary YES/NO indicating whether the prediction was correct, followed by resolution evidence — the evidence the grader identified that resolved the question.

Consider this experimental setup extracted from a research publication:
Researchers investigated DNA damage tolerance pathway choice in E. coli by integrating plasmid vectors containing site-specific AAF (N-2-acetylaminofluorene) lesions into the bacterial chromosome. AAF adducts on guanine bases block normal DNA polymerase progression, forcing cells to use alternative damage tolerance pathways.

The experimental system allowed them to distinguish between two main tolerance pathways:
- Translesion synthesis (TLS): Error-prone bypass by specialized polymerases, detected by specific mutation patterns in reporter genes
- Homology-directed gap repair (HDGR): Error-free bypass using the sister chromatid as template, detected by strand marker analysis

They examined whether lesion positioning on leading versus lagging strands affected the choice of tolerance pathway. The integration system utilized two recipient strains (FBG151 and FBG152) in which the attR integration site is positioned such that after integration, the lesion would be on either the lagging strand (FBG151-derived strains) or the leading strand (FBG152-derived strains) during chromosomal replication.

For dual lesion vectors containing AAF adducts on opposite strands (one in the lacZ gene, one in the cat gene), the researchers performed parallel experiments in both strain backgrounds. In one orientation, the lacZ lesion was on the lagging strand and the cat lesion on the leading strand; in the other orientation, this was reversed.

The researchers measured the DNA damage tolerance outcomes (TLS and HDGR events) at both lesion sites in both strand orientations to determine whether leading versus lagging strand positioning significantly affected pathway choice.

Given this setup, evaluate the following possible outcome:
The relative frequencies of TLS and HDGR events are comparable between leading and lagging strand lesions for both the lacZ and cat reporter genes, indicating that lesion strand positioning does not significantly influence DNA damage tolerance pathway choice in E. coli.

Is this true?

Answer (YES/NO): YES